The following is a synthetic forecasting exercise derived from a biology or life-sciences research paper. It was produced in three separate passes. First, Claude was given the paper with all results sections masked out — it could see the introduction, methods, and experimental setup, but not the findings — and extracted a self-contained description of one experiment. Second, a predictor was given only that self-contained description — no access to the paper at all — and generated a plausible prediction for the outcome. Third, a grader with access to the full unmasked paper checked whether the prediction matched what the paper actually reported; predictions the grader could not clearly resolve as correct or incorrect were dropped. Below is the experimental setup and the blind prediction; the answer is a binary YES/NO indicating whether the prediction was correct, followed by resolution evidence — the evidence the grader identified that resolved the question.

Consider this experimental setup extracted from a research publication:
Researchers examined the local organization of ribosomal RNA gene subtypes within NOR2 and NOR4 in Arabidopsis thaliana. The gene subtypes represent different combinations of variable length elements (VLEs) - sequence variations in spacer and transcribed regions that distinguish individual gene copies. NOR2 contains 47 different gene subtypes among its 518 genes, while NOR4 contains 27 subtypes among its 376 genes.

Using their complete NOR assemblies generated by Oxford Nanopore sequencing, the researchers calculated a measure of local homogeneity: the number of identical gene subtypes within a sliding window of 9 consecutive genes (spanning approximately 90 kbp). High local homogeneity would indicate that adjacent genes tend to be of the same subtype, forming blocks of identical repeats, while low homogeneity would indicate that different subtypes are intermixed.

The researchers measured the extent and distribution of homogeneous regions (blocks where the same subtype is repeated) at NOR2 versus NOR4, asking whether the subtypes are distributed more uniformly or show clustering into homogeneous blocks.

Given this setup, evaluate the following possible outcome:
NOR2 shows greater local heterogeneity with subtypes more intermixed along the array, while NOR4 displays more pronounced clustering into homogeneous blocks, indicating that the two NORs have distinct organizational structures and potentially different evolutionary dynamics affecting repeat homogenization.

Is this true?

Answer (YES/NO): YES